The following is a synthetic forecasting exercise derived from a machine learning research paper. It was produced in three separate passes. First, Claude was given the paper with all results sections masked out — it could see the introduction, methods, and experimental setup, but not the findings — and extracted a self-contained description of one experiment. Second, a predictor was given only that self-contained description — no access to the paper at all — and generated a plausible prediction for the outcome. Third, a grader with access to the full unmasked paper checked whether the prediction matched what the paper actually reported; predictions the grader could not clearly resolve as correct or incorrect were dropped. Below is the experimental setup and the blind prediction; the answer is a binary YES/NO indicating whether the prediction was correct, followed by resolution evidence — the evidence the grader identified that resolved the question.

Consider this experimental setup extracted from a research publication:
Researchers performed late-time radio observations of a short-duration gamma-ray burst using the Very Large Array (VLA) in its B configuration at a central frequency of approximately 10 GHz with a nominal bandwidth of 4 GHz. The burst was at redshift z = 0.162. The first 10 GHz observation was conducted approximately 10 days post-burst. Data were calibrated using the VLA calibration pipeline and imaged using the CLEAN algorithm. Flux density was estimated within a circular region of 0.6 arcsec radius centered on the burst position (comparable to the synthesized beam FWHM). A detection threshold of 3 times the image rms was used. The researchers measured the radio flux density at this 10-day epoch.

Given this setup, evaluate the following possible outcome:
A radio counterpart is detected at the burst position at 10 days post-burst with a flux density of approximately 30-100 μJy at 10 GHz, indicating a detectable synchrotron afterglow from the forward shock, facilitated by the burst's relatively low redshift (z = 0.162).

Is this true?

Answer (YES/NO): NO